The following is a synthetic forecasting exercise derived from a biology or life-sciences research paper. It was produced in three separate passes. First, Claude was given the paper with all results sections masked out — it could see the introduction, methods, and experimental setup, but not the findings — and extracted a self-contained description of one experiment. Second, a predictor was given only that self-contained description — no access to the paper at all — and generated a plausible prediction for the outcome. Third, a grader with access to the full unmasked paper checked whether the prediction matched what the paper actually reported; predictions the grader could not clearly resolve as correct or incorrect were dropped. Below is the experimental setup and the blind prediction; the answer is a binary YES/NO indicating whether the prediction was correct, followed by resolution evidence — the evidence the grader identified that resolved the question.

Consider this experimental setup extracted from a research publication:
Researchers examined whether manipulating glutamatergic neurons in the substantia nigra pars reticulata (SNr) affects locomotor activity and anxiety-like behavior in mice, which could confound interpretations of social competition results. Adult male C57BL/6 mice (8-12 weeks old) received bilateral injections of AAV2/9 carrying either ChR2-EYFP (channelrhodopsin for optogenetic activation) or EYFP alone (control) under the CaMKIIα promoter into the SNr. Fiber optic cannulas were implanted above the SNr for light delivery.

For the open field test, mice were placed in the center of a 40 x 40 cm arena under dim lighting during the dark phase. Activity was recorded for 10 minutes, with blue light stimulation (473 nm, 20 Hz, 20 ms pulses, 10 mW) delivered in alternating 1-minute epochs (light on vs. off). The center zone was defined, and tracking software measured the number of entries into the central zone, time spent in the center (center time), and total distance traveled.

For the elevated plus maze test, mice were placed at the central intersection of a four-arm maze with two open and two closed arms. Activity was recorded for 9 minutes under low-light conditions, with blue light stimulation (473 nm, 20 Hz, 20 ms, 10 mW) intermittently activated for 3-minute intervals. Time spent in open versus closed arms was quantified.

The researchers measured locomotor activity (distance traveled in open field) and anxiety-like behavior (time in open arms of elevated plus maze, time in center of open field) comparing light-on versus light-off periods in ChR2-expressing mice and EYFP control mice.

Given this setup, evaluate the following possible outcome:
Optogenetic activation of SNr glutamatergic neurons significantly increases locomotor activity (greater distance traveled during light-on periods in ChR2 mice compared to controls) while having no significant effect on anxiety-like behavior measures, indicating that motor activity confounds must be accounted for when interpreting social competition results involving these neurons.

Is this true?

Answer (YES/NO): NO